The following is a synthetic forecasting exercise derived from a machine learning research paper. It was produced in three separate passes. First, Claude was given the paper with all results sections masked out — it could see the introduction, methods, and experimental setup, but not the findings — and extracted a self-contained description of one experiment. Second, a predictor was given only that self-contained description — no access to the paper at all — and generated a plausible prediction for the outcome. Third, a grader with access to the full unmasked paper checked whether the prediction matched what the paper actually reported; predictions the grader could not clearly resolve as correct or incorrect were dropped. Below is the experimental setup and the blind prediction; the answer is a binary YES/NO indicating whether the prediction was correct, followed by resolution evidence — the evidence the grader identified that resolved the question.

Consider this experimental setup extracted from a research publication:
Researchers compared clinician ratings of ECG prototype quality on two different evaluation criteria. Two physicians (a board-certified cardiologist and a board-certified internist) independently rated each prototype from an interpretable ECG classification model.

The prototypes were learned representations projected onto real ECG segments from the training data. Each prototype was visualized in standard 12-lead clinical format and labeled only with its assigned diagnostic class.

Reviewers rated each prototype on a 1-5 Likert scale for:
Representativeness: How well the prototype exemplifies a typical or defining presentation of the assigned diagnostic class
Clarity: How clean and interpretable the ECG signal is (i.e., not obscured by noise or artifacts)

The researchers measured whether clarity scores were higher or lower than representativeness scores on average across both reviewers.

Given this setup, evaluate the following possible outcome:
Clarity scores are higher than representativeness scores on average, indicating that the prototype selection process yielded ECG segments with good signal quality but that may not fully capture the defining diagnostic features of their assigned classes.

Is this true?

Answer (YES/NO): YES